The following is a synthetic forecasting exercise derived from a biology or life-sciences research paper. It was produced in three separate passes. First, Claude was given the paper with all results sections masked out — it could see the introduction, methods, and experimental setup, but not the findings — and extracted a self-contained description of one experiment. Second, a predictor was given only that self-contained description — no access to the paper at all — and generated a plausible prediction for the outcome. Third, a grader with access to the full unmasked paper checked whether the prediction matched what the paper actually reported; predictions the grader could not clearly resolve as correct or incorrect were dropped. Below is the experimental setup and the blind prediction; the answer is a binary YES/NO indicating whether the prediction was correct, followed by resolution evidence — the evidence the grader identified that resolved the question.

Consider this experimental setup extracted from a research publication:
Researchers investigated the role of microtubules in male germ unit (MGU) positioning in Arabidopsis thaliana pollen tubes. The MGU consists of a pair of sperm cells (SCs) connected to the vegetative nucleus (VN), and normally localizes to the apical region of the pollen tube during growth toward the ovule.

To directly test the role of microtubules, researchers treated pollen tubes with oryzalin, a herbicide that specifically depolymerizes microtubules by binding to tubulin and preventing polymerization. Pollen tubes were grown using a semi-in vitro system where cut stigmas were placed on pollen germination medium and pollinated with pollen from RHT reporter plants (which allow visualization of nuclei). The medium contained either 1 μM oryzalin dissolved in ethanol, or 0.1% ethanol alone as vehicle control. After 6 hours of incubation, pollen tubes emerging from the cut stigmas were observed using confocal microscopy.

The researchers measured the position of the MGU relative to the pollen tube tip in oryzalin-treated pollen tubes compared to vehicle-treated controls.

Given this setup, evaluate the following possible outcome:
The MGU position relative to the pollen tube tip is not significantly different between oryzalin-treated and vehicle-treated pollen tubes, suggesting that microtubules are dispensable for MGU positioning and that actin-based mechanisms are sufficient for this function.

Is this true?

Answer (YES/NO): NO